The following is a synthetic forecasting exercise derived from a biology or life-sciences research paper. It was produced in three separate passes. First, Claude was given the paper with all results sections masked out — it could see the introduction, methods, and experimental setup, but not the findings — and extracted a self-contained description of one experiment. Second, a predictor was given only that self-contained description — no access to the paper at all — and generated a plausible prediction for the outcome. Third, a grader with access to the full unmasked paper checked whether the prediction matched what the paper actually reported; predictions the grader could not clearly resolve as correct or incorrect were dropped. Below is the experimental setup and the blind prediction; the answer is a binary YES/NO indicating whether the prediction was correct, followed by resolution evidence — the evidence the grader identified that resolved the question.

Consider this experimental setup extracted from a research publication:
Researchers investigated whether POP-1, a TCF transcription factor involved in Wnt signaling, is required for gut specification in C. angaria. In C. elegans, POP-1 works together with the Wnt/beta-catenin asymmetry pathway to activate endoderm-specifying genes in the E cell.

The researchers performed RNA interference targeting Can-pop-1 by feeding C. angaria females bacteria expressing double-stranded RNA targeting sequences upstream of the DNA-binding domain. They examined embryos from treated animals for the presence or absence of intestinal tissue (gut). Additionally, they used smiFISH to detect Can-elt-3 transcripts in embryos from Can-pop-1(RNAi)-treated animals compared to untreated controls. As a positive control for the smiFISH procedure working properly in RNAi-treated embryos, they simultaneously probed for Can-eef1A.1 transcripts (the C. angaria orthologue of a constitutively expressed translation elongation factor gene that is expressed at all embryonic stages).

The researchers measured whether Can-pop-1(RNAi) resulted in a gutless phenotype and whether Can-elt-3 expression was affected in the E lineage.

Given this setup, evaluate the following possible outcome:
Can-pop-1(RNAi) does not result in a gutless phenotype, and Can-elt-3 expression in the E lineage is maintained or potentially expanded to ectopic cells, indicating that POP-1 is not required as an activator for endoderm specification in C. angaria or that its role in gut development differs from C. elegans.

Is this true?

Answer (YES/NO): NO